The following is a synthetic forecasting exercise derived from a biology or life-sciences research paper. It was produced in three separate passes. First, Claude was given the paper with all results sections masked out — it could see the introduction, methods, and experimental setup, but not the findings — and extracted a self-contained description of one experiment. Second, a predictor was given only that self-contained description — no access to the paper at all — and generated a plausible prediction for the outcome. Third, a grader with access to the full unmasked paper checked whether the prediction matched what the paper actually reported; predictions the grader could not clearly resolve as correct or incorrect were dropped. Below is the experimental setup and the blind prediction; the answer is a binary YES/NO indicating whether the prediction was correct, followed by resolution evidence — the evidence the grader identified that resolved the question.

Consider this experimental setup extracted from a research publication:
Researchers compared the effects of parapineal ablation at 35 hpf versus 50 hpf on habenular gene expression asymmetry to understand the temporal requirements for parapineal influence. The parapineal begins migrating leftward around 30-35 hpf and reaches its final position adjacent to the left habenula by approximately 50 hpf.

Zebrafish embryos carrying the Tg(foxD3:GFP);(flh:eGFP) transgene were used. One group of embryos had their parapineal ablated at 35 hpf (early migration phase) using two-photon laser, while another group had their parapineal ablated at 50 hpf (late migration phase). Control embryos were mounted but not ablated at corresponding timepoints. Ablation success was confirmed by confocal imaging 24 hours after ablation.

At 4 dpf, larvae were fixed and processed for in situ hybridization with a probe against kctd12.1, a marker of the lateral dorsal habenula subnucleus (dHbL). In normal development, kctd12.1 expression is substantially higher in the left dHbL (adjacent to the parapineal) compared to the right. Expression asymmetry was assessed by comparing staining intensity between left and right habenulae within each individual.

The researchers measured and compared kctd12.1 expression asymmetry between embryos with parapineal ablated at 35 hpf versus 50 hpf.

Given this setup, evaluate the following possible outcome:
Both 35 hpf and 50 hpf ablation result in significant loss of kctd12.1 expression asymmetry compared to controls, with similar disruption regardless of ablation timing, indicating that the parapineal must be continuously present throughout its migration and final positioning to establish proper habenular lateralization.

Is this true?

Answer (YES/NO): NO